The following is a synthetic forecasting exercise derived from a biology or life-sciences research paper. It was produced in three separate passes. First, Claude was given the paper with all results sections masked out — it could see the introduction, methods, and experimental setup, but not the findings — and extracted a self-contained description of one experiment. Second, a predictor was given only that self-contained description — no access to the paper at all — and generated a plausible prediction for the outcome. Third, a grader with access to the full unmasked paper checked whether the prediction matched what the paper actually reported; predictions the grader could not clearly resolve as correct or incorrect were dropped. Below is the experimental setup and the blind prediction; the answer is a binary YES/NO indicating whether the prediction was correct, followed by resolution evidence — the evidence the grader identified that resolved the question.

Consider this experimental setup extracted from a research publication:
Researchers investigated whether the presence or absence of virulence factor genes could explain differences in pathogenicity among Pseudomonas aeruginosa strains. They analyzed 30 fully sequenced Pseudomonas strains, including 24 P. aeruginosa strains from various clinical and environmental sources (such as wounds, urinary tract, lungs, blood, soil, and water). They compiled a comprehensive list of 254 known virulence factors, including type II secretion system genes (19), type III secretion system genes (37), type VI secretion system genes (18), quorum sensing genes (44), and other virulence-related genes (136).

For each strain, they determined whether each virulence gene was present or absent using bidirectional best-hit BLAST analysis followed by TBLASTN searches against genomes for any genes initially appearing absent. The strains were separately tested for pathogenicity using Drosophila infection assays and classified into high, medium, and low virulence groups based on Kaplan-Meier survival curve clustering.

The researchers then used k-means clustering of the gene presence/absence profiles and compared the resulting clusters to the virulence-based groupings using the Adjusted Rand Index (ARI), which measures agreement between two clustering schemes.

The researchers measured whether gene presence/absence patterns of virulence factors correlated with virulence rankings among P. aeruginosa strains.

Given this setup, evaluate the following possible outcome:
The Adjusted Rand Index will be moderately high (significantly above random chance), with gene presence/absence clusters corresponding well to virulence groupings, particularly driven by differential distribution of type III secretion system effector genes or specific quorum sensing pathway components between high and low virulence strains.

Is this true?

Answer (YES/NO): NO